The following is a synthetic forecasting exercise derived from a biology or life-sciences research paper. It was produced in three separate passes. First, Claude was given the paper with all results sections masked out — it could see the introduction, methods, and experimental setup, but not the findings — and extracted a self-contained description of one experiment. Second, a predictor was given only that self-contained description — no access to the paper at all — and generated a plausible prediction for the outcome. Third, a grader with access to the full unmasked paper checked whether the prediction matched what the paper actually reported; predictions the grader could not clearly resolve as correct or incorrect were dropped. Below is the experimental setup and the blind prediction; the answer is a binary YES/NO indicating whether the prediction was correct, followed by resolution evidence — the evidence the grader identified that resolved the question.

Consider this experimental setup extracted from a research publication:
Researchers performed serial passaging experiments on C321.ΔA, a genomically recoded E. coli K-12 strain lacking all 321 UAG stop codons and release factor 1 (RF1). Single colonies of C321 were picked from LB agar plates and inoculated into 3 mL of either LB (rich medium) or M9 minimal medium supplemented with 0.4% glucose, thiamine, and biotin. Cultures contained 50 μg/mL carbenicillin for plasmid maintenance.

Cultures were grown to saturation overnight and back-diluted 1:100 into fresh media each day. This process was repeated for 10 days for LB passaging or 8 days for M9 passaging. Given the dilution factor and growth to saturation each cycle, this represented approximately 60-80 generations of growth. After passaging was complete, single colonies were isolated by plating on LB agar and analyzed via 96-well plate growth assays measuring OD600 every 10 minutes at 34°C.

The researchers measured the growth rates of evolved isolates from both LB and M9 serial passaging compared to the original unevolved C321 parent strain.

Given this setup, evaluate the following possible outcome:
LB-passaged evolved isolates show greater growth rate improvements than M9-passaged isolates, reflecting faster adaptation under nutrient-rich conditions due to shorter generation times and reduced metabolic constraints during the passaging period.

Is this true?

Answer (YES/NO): NO